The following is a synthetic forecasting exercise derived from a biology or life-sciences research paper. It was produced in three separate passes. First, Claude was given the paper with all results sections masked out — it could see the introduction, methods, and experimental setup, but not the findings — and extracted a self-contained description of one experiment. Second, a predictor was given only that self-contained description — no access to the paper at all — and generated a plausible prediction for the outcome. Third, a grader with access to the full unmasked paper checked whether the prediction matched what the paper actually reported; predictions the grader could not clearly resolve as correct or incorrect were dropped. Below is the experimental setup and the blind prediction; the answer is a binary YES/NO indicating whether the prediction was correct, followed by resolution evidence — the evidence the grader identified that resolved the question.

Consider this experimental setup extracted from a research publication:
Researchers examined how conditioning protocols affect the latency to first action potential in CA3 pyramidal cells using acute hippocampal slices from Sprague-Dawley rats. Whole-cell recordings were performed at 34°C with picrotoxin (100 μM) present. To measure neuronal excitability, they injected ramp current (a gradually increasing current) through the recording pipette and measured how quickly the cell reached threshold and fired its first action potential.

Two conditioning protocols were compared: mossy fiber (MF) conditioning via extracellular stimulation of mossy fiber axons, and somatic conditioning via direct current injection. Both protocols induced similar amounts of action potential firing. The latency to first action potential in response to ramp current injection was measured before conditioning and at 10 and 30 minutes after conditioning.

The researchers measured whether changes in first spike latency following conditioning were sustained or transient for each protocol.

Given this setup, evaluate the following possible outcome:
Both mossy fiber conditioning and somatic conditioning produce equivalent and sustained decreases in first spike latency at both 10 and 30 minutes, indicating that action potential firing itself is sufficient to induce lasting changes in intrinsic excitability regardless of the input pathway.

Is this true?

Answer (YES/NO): NO